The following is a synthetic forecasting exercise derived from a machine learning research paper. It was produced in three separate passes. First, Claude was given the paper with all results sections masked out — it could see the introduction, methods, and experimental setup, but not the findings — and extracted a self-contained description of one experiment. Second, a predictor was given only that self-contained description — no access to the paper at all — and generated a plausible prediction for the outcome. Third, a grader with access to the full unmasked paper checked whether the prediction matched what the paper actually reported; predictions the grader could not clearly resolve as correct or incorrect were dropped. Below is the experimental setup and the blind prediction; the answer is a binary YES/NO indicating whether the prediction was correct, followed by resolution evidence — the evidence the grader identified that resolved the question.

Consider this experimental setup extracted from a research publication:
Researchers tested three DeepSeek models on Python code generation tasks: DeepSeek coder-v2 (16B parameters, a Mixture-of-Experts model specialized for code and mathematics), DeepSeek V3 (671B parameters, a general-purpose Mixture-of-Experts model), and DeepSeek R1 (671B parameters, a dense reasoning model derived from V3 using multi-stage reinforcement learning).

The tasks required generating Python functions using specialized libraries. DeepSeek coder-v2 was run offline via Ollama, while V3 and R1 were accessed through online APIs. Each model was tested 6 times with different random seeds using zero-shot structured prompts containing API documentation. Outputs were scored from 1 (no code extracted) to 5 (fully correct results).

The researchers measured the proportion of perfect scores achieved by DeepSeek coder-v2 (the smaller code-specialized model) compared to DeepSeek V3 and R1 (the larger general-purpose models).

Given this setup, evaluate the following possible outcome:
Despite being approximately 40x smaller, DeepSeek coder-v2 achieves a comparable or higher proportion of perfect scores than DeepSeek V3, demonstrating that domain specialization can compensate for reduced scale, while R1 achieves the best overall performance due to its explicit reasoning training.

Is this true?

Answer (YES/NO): NO